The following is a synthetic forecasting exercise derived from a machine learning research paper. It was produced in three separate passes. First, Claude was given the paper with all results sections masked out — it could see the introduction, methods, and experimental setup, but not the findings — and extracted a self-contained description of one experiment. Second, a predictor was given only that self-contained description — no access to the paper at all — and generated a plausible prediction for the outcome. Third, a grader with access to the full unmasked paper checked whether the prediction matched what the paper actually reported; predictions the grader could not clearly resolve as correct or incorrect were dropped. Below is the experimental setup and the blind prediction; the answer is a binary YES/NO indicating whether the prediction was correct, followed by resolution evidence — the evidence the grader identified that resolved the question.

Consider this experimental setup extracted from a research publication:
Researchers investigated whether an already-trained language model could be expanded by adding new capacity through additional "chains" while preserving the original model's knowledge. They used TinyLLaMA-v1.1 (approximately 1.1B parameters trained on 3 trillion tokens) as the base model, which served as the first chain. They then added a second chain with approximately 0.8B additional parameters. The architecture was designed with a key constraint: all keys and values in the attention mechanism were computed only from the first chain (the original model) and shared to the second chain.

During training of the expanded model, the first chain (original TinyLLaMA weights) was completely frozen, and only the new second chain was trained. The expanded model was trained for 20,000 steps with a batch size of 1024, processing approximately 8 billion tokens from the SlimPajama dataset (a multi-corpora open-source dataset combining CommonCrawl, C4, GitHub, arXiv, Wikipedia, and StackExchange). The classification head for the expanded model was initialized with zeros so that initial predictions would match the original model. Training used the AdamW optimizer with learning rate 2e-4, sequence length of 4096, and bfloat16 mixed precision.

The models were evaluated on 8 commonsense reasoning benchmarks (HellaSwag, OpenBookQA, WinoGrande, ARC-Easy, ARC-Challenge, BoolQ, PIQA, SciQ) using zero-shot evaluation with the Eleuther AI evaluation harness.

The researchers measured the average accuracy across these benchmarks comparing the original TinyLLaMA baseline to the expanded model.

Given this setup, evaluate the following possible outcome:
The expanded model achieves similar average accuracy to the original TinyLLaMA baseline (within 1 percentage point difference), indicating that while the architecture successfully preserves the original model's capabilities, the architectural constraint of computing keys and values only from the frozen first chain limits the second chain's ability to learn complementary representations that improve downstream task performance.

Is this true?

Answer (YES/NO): YES